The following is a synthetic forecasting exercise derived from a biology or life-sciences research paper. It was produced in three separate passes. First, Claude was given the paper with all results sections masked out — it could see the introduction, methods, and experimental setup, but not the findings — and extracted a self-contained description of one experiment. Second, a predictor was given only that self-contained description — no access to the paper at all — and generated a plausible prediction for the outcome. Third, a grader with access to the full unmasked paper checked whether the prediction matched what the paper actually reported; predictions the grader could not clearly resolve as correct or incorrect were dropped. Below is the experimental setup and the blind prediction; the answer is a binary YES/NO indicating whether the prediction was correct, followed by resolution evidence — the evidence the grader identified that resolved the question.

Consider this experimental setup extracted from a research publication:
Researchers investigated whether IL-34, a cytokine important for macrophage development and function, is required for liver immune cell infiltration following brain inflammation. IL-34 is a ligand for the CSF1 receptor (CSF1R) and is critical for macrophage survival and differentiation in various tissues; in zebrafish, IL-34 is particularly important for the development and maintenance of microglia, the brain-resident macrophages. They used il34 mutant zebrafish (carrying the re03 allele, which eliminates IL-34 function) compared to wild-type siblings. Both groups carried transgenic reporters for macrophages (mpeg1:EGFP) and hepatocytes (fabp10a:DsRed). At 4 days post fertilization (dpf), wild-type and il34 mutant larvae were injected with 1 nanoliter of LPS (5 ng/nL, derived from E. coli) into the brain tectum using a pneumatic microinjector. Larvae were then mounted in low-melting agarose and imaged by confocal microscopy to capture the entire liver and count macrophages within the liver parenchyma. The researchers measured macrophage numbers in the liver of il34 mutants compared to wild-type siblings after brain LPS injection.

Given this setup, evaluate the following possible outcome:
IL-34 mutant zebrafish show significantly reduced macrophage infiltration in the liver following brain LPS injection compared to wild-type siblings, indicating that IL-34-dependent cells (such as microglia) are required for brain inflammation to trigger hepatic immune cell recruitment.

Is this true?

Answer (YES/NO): NO